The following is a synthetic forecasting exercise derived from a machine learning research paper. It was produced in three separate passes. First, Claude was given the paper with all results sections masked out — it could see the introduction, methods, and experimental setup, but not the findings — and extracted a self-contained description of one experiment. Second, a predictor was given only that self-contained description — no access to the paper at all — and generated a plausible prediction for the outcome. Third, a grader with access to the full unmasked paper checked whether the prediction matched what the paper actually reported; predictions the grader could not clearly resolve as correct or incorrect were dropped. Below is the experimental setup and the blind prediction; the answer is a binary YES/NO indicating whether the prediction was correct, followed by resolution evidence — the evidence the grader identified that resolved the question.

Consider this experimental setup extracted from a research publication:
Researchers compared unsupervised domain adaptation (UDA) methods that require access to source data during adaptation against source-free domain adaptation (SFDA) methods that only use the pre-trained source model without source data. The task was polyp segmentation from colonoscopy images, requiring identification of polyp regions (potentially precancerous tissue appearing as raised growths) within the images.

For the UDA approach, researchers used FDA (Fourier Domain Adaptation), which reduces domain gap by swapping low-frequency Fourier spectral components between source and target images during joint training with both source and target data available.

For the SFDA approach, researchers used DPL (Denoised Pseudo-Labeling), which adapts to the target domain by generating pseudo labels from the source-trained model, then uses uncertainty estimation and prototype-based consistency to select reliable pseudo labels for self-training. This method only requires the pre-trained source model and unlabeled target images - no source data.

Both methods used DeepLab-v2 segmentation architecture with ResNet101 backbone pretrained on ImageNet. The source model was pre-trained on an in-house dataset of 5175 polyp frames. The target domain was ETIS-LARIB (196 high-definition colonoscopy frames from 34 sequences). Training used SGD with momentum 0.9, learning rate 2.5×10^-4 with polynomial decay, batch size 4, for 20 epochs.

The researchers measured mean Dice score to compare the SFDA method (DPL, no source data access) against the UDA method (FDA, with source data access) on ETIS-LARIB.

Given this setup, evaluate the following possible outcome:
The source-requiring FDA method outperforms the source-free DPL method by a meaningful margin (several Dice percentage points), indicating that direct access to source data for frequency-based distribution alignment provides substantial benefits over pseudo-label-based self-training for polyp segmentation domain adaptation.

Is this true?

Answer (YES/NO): NO